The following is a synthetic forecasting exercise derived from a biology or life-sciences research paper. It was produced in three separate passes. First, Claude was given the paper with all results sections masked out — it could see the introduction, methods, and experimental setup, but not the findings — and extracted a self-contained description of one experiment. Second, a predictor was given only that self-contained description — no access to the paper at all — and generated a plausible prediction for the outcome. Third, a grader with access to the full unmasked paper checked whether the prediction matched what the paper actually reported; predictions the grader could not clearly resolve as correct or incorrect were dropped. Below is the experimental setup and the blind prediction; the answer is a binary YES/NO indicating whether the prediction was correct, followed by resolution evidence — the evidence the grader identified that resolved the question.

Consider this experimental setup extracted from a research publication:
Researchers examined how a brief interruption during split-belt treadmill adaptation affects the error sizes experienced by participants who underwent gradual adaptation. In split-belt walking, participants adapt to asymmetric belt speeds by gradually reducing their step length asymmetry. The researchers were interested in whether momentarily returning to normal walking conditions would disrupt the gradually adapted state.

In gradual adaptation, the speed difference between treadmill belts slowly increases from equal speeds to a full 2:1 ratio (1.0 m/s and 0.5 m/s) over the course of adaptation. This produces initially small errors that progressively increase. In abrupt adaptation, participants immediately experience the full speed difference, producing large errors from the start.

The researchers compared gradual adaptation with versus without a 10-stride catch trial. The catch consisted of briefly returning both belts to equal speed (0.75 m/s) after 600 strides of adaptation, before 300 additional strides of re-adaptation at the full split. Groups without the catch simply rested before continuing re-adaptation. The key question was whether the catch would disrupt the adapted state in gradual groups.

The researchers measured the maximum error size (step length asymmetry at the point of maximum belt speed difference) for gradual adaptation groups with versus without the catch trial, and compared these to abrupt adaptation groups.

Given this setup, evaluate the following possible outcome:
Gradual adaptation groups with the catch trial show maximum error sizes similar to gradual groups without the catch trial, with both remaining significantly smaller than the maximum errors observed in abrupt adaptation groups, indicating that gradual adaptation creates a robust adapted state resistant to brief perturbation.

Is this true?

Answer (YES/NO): NO